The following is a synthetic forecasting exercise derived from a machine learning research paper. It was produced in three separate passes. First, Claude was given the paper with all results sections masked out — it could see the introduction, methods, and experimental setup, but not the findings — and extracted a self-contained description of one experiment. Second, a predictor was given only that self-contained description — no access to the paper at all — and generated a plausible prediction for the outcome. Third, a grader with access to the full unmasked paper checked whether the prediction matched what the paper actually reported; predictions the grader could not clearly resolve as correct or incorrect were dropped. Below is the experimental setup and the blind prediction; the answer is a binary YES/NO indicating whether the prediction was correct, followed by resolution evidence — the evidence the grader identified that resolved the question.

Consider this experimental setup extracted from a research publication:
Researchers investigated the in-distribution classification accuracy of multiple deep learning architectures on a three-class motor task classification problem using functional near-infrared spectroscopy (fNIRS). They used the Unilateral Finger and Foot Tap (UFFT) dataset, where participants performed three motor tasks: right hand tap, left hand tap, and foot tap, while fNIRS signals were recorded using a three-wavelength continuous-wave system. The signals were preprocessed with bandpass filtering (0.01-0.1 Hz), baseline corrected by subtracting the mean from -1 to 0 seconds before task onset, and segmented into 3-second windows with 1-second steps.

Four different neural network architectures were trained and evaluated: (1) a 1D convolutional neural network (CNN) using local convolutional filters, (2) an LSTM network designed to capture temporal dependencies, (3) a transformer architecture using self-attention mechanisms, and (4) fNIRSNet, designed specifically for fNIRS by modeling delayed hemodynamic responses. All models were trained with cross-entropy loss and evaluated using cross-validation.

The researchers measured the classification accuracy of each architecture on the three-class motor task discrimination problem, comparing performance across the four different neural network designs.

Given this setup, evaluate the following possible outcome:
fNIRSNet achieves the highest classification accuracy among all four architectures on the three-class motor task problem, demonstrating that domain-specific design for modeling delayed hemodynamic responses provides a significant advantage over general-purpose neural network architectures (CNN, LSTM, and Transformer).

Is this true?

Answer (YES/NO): NO